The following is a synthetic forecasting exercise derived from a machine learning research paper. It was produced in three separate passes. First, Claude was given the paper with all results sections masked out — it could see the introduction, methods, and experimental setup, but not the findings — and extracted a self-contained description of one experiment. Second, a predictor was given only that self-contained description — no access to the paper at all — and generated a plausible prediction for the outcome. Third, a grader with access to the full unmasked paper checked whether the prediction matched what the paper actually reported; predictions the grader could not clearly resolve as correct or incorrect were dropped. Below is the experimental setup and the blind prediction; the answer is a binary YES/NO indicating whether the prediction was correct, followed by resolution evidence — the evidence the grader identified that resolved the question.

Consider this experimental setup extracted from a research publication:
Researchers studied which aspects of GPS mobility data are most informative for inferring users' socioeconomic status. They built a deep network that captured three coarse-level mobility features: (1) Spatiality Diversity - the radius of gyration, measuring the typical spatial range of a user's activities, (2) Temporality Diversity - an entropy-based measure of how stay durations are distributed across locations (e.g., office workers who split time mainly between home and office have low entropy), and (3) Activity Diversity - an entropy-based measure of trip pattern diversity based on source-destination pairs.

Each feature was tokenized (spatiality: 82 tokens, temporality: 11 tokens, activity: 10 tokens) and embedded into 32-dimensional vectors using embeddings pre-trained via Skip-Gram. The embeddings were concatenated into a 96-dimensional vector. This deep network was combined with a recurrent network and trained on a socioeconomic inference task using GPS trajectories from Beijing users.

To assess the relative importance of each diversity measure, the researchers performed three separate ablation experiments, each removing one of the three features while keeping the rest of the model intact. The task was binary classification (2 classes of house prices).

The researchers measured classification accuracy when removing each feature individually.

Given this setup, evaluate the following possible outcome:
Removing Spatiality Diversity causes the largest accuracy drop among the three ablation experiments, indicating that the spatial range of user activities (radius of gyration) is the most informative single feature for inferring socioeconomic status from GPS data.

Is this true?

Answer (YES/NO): YES